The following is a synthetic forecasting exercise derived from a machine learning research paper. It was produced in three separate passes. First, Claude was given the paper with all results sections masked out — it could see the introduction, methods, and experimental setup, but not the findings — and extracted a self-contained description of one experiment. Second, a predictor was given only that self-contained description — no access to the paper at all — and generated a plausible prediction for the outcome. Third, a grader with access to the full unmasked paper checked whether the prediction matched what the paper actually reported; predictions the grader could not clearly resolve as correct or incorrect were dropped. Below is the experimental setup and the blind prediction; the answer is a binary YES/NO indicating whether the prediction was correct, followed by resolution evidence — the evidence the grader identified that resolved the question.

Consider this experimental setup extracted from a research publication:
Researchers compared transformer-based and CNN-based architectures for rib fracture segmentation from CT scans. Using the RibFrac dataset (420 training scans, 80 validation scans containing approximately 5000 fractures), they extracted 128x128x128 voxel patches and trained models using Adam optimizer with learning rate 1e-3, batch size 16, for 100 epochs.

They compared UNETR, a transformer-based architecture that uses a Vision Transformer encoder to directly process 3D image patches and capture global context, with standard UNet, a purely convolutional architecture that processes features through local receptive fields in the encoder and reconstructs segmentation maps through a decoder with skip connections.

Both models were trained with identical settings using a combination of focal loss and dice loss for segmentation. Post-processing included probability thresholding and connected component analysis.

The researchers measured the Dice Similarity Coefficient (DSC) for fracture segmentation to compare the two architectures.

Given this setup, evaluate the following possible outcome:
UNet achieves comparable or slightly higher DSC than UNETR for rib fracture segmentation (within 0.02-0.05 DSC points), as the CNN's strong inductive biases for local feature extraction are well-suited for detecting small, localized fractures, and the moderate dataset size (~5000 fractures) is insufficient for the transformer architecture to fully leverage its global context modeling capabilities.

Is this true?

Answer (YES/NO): YES